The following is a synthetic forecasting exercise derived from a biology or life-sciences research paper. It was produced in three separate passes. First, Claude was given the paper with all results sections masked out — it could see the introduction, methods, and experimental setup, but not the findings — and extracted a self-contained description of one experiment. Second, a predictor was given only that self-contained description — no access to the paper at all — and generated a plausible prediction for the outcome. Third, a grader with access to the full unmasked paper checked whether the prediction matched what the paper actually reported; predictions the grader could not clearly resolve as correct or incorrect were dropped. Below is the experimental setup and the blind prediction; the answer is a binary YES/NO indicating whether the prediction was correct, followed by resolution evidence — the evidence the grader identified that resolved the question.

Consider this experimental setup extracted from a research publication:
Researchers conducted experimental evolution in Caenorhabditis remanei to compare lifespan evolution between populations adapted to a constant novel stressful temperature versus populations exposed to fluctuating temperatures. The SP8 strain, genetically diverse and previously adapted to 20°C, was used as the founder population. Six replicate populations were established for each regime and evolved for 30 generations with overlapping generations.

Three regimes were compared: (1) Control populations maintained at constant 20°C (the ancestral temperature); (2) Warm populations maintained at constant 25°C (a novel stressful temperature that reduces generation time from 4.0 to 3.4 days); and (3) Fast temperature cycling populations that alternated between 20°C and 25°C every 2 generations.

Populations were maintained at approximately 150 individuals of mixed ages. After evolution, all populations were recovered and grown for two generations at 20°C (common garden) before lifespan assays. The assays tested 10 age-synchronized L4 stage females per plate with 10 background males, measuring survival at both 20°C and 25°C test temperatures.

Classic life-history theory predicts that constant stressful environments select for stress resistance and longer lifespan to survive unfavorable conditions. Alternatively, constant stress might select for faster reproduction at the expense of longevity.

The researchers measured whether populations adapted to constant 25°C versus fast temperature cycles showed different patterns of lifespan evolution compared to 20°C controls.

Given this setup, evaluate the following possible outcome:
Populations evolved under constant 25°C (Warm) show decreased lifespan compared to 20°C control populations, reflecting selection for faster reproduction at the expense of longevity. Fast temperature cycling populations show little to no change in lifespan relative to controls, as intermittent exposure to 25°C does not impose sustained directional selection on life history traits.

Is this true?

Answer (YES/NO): NO